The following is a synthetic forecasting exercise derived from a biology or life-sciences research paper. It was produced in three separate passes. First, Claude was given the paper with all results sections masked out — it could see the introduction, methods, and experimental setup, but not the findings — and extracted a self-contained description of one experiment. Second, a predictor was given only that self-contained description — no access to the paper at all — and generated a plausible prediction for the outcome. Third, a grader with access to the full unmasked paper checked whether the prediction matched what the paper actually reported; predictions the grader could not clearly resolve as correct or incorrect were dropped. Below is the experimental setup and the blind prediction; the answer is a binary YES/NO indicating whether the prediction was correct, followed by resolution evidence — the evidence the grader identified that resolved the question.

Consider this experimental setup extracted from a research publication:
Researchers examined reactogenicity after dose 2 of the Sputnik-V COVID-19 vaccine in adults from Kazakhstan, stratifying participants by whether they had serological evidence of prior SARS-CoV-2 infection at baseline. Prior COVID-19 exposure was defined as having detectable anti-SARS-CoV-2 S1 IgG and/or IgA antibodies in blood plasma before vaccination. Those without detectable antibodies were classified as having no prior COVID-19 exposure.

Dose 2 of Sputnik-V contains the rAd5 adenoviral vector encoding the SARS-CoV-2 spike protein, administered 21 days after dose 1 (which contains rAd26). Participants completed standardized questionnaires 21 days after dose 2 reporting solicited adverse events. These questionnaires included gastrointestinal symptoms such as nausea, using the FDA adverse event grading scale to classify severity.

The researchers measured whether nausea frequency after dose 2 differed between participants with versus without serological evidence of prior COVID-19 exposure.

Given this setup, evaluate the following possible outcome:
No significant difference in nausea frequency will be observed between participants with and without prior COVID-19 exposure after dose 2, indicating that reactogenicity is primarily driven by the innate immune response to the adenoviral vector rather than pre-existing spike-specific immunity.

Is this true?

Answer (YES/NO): NO